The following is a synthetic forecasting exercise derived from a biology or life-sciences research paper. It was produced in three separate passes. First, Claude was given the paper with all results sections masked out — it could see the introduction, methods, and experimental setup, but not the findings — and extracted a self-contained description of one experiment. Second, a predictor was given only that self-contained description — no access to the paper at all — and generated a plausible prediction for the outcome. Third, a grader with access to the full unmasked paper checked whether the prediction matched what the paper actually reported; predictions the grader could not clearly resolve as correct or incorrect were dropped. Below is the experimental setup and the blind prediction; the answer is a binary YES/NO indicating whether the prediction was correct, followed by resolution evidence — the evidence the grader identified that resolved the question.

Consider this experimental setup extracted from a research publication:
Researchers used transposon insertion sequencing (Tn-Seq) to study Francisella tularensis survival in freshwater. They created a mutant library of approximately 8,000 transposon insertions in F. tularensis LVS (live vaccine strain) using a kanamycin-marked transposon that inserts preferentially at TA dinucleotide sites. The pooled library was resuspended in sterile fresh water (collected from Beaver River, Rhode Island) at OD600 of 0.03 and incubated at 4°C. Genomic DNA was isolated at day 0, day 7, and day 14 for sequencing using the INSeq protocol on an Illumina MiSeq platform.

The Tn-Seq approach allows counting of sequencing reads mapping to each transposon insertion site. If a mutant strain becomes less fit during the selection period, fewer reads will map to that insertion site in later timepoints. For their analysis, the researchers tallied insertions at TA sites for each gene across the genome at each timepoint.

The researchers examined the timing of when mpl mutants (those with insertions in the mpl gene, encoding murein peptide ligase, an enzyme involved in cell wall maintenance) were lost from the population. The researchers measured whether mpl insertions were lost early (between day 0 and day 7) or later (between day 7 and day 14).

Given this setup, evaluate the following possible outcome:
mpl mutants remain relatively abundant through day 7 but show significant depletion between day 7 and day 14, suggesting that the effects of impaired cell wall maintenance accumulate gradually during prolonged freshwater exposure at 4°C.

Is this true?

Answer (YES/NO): YES